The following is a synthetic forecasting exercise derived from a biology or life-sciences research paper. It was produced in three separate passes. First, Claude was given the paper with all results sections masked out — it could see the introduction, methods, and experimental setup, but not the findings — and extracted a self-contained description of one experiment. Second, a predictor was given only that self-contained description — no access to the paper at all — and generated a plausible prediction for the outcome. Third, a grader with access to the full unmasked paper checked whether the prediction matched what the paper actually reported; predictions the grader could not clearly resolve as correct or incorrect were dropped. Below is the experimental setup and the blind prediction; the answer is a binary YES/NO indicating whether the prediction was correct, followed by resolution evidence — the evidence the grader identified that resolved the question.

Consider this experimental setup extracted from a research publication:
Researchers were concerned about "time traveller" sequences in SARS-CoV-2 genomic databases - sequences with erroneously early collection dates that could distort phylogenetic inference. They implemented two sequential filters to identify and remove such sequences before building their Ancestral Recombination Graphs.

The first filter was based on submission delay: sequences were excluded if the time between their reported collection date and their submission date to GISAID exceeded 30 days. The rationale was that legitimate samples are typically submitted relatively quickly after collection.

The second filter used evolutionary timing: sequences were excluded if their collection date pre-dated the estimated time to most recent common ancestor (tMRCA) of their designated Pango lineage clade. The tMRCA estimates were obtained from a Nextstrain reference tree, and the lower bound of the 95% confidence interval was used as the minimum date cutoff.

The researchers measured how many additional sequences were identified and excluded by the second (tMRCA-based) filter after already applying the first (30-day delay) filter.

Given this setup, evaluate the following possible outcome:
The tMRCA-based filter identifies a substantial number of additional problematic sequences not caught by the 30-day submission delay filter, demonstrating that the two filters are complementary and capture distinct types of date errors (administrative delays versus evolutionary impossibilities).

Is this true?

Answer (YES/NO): NO